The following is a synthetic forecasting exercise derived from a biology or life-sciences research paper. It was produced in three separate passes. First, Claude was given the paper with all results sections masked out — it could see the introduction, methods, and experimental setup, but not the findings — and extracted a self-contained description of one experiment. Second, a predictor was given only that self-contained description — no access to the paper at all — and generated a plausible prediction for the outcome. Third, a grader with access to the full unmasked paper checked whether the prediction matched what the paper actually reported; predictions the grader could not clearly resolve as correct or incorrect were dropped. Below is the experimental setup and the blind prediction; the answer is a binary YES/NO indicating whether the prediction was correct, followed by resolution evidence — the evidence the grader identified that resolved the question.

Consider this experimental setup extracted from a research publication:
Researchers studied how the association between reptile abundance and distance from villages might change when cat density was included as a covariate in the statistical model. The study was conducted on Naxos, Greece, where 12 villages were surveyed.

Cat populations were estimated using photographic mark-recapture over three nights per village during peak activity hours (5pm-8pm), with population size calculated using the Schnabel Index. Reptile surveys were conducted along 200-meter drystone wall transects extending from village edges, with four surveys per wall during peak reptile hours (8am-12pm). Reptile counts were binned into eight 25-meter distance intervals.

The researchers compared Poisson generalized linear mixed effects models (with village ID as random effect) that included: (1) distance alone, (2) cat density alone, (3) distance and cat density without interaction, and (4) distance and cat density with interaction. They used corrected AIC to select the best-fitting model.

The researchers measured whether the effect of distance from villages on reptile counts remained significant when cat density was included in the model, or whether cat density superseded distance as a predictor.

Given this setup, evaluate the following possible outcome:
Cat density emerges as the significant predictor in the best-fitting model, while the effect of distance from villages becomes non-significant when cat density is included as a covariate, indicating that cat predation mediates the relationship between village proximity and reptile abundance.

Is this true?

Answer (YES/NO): NO